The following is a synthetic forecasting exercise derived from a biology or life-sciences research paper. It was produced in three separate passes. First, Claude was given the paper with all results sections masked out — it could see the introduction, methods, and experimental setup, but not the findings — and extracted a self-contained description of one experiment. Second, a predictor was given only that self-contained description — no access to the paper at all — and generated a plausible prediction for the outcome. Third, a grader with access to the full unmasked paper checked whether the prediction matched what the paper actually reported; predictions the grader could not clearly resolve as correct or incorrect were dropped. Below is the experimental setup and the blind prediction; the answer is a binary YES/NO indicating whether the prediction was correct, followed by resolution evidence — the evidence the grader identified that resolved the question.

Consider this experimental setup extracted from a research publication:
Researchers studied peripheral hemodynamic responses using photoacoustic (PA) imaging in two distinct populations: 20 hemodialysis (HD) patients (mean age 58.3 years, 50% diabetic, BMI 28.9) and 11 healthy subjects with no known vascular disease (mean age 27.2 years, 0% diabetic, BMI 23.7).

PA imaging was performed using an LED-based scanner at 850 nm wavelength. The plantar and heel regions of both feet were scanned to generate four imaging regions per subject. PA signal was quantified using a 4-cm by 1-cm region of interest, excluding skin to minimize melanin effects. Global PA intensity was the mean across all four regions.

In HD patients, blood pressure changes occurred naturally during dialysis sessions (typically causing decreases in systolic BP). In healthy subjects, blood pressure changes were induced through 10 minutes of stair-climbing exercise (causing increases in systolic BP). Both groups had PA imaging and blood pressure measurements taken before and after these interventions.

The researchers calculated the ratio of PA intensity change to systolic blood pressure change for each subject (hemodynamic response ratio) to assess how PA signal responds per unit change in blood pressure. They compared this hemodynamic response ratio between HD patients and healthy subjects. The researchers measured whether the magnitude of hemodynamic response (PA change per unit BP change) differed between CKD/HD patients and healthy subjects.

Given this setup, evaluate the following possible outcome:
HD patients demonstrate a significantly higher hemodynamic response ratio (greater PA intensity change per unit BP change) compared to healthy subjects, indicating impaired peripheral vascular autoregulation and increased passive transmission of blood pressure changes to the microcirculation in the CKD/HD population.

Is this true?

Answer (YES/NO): NO